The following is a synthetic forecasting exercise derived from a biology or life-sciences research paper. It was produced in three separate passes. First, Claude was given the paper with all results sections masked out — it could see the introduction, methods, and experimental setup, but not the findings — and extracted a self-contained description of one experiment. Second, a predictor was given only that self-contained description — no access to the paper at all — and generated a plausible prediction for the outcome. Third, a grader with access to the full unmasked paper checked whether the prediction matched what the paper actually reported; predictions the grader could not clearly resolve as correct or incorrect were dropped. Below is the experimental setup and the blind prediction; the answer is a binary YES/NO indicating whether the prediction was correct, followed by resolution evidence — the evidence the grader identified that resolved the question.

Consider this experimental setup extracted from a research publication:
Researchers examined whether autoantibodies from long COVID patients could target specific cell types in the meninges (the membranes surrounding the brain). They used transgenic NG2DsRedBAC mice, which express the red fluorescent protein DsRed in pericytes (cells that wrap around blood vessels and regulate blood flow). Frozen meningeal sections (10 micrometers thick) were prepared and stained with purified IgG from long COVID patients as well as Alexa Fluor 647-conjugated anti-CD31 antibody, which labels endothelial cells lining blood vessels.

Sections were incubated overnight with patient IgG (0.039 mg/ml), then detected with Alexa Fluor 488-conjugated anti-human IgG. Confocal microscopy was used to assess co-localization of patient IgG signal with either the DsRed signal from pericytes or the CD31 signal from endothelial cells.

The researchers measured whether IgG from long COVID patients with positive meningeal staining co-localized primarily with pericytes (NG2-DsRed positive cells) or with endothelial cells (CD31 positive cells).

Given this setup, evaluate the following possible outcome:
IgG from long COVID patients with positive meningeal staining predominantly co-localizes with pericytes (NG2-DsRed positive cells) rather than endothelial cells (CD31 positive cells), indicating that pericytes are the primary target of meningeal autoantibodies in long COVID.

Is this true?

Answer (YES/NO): YES